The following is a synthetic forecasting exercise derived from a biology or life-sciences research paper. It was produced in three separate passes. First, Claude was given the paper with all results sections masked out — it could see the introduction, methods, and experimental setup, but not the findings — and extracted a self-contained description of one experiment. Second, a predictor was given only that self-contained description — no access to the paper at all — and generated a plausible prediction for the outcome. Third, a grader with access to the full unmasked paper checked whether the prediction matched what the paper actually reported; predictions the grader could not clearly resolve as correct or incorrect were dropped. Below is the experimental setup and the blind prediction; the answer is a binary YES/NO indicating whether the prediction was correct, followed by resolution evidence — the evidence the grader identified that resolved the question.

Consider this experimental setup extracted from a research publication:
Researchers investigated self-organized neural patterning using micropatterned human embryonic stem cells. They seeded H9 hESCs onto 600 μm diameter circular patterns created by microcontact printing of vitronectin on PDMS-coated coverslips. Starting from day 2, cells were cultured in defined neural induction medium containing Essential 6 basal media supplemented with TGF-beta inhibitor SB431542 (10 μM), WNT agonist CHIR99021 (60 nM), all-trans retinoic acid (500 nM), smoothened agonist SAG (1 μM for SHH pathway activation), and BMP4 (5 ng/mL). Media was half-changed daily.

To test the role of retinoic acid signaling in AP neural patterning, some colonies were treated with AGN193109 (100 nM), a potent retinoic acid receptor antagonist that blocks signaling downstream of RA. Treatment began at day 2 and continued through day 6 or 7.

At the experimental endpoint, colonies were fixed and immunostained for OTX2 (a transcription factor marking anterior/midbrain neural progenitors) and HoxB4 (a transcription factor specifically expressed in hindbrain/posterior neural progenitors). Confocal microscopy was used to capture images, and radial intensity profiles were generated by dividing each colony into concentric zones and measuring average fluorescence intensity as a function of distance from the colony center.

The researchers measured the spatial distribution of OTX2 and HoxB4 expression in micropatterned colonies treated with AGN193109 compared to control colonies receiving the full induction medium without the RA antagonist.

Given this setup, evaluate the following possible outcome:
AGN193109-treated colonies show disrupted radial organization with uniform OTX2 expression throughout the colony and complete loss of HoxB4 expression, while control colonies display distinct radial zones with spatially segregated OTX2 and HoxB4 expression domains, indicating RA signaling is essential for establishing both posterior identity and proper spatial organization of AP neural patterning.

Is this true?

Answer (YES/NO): NO